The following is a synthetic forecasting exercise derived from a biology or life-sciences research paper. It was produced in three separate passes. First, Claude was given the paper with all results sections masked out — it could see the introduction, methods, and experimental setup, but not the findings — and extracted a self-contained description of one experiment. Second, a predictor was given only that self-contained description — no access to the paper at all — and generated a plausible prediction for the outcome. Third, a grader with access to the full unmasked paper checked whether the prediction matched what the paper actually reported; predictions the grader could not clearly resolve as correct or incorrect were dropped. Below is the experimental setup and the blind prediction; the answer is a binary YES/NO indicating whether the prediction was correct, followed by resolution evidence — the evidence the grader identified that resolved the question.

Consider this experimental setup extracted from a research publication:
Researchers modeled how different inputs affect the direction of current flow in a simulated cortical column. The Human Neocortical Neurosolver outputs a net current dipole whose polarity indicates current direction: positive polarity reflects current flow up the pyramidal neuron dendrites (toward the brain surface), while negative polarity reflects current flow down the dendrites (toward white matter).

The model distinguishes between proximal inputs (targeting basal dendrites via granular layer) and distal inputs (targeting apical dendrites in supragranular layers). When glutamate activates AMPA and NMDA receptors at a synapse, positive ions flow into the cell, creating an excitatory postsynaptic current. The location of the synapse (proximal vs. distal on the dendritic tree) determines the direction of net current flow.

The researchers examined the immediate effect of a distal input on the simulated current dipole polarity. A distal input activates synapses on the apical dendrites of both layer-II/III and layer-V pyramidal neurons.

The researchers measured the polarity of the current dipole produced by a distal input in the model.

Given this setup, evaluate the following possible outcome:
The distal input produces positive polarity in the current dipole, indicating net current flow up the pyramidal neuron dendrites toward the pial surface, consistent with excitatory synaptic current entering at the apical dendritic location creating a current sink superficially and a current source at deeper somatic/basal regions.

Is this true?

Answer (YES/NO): NO